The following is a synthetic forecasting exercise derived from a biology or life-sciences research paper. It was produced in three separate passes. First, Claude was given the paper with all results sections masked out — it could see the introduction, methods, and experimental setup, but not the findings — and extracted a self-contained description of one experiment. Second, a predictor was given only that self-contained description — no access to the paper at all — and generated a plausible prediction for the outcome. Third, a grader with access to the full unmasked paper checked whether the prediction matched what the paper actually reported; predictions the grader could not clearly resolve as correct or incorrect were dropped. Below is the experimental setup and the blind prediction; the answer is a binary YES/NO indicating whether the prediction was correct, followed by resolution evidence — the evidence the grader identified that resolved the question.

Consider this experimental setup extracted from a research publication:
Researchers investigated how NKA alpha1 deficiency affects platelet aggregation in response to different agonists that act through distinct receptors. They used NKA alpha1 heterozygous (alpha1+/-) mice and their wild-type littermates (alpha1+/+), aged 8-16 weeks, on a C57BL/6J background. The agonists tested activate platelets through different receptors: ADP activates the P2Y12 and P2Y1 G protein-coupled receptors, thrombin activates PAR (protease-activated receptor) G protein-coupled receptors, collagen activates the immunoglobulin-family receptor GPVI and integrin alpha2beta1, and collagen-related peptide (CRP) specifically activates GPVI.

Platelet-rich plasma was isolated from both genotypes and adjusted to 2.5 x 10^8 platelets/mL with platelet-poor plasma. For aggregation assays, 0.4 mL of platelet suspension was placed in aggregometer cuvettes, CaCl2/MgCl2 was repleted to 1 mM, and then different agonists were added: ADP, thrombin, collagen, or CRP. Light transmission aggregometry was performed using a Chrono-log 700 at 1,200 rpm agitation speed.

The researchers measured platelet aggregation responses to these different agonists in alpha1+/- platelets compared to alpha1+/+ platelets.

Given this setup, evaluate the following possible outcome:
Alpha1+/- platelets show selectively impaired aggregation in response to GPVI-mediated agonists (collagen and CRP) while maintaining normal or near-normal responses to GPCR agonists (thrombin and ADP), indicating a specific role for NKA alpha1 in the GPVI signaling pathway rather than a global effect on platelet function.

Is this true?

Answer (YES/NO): NO